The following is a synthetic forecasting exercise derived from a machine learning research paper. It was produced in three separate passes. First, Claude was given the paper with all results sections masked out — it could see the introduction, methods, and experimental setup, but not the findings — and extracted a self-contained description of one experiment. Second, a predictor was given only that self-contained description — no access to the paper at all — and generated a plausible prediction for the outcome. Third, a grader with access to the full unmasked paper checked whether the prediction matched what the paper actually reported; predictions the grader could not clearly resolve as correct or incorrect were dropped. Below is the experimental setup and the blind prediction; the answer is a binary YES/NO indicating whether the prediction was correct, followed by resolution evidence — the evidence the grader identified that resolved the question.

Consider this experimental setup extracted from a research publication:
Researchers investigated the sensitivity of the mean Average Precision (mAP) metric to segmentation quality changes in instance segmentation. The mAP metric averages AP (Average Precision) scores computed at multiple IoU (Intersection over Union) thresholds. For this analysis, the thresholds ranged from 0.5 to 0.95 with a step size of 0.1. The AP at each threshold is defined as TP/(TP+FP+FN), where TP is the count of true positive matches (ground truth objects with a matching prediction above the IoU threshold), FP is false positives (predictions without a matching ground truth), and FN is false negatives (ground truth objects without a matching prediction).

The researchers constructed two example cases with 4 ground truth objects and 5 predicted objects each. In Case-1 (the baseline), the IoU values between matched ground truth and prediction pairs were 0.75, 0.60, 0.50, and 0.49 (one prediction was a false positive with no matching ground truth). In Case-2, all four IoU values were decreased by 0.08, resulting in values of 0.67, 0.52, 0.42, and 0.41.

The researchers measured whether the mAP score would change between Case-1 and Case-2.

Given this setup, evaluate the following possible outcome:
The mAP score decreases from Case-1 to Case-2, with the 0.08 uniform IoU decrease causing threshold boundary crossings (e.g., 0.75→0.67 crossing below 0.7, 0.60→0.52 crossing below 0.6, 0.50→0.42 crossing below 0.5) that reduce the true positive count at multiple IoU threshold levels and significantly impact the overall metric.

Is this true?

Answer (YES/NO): NO